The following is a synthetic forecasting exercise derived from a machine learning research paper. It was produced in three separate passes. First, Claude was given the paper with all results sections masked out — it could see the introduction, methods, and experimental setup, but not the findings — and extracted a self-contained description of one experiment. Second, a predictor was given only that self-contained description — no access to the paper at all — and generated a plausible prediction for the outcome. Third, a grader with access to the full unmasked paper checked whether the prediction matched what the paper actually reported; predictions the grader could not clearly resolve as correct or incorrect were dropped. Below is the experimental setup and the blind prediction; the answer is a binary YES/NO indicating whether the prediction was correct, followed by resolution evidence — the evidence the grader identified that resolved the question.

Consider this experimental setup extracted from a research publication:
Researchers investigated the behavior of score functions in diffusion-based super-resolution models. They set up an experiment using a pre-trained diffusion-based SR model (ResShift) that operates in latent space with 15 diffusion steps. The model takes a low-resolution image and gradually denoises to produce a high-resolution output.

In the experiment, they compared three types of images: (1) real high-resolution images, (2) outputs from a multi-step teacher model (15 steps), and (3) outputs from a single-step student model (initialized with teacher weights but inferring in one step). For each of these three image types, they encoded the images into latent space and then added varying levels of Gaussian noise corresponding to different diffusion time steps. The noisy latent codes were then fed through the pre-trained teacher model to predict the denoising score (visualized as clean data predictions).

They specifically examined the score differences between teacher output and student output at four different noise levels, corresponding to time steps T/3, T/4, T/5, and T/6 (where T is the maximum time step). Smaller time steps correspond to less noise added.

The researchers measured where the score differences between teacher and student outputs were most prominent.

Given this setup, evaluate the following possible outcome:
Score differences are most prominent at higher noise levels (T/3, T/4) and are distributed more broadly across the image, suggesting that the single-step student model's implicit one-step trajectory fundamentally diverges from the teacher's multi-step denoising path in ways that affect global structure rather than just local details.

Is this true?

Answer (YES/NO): NO